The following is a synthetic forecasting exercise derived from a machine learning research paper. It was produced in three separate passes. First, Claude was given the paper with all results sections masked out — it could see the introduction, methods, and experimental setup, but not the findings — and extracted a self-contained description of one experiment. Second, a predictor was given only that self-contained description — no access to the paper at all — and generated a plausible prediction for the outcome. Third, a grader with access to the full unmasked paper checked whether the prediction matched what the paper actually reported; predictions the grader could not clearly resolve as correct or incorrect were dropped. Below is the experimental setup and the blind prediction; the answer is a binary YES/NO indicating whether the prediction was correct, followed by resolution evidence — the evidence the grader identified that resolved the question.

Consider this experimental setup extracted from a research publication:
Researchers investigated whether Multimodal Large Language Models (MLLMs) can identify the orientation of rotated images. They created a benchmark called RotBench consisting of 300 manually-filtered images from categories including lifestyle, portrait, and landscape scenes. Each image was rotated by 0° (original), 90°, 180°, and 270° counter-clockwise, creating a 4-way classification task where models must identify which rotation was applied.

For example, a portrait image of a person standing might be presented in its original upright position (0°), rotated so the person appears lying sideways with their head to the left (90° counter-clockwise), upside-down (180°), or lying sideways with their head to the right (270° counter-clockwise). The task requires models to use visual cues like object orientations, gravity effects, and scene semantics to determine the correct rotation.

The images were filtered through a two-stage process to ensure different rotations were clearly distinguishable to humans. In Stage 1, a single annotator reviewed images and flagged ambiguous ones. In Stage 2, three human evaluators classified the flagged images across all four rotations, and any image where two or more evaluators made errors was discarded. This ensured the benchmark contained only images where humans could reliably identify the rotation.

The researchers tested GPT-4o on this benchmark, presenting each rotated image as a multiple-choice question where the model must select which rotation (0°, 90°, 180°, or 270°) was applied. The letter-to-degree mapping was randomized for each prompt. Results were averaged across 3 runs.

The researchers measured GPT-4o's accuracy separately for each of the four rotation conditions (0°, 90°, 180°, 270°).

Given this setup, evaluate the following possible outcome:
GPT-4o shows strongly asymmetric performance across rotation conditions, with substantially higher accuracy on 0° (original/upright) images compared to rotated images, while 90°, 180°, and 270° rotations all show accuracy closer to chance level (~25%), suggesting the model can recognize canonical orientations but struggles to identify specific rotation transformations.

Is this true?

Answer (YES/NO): NO